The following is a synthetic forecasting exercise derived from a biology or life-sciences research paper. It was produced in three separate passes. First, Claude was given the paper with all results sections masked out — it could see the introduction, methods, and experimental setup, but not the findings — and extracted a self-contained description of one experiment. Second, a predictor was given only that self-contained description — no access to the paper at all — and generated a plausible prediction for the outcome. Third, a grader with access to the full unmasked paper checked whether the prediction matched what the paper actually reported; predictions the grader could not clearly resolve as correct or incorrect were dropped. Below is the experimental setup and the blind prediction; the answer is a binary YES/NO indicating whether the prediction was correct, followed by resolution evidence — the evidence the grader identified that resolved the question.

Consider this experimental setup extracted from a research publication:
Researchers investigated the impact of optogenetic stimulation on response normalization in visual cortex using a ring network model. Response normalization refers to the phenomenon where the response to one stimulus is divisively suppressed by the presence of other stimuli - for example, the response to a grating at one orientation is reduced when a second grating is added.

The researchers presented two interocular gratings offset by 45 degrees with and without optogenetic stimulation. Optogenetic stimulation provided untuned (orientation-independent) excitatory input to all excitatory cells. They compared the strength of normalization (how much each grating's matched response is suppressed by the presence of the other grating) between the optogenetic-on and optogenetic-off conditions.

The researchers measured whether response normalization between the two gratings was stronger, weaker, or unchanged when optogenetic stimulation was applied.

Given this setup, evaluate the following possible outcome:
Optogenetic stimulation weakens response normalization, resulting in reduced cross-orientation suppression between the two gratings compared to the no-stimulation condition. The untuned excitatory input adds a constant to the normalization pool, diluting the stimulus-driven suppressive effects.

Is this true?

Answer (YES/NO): NO